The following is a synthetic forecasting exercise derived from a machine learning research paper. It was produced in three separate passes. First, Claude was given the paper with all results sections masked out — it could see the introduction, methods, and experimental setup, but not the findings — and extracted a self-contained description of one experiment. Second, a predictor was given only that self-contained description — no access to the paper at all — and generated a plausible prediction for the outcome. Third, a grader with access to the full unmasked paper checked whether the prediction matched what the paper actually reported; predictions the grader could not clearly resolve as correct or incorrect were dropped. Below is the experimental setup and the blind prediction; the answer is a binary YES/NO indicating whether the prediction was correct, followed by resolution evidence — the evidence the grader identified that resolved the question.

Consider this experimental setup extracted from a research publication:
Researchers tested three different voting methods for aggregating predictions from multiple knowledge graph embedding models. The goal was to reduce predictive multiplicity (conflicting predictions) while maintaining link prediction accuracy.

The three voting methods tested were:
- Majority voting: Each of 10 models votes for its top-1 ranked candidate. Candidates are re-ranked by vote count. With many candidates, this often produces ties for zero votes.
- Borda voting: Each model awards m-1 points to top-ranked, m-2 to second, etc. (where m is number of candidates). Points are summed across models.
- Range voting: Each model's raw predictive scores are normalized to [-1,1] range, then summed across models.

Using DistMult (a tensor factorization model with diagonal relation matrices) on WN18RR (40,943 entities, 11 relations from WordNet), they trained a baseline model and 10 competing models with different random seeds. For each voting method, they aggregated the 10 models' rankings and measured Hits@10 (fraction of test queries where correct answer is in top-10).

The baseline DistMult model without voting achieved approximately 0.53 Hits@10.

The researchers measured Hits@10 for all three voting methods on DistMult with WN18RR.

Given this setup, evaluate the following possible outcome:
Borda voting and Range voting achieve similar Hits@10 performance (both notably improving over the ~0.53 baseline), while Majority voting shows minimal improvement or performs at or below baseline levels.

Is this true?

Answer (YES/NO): NO